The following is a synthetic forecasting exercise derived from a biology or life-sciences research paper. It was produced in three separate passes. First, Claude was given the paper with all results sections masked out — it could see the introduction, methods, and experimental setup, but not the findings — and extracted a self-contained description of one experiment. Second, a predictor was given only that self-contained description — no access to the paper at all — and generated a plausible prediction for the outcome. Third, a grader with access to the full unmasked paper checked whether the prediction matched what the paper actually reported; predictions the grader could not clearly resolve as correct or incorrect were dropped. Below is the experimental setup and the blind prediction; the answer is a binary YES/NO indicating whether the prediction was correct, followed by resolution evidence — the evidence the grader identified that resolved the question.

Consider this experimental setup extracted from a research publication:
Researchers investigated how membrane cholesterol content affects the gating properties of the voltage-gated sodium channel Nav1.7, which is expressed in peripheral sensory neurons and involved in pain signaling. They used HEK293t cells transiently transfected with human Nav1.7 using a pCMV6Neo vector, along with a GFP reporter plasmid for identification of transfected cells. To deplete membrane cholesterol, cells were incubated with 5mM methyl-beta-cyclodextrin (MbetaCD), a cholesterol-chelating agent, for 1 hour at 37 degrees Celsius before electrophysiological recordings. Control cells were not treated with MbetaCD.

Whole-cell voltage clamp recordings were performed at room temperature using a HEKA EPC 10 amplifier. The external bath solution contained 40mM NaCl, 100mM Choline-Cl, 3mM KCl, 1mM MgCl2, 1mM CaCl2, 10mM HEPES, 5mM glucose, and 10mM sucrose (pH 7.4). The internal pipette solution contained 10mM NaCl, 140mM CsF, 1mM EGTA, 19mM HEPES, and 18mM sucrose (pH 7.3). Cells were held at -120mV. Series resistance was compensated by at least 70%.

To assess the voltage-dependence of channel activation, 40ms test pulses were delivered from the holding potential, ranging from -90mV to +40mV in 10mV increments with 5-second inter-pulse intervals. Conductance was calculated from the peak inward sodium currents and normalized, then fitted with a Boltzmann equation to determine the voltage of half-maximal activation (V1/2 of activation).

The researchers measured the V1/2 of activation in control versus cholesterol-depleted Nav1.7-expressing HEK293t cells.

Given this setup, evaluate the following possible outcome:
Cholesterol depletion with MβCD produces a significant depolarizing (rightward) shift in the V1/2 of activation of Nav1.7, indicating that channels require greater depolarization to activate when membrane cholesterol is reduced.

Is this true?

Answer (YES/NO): NO